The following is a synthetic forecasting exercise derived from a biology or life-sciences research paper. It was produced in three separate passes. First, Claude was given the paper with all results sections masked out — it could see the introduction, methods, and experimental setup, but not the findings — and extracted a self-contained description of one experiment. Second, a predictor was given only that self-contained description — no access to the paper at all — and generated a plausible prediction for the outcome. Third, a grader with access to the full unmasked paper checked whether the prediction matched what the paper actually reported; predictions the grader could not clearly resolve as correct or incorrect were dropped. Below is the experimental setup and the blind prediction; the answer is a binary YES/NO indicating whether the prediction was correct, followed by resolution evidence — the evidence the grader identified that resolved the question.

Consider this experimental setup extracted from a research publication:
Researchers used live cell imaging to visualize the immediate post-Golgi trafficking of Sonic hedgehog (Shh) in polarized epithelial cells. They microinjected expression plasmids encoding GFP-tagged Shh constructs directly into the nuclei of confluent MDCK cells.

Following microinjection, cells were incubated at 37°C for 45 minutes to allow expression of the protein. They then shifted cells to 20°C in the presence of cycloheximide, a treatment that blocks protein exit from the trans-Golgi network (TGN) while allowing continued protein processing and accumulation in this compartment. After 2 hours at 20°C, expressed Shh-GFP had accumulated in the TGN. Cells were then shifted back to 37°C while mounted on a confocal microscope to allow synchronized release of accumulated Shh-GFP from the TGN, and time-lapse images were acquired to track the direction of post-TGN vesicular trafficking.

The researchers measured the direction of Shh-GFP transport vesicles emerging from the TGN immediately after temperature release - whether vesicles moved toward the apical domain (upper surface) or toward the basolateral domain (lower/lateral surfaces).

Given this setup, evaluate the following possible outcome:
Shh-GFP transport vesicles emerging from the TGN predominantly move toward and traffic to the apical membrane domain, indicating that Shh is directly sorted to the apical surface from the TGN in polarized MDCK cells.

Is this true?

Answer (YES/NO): NO